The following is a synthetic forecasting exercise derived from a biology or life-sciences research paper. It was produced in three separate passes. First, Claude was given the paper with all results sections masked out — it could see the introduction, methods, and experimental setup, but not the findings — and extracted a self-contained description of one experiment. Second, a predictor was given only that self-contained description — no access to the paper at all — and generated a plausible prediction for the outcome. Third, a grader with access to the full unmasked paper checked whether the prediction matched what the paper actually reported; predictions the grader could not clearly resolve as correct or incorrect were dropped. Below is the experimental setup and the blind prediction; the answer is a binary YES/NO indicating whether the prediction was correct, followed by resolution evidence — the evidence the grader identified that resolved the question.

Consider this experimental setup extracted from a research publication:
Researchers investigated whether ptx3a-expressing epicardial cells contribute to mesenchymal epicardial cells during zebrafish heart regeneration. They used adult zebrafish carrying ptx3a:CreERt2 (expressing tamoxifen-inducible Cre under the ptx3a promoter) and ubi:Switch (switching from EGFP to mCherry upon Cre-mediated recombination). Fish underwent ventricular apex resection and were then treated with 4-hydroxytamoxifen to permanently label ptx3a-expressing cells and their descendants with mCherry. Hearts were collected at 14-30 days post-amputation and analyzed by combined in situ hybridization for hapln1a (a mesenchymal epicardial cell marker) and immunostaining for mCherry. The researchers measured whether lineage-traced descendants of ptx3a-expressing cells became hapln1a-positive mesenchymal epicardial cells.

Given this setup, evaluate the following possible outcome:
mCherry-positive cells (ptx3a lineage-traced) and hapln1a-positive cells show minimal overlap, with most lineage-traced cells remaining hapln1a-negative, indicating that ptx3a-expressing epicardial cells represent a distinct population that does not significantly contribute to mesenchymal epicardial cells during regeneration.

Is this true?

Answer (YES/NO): NO